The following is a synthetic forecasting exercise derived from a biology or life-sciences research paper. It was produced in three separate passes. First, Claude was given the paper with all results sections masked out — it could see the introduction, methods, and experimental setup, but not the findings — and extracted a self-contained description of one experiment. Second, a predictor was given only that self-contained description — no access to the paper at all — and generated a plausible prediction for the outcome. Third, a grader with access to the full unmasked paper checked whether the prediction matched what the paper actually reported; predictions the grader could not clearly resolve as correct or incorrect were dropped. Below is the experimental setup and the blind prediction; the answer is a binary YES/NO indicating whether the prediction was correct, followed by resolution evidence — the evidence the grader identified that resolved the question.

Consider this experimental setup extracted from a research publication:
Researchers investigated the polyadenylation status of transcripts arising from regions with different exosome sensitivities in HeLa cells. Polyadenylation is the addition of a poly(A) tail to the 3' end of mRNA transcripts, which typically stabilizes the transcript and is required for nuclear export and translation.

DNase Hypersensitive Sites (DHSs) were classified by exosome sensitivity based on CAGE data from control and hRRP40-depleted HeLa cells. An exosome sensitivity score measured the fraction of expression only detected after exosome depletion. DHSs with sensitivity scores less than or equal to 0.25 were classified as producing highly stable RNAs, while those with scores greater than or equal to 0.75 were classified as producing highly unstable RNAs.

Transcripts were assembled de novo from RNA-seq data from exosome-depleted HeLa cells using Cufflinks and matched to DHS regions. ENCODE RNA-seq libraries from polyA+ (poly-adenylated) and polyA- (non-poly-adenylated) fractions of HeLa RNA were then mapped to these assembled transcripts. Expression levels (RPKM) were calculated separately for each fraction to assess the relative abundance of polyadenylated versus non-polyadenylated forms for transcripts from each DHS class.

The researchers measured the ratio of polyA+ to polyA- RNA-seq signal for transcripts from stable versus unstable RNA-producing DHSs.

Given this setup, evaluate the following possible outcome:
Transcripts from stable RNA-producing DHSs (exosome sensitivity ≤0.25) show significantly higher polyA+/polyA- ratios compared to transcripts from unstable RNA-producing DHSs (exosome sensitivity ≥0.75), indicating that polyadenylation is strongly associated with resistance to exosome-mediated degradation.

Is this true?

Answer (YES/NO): YES